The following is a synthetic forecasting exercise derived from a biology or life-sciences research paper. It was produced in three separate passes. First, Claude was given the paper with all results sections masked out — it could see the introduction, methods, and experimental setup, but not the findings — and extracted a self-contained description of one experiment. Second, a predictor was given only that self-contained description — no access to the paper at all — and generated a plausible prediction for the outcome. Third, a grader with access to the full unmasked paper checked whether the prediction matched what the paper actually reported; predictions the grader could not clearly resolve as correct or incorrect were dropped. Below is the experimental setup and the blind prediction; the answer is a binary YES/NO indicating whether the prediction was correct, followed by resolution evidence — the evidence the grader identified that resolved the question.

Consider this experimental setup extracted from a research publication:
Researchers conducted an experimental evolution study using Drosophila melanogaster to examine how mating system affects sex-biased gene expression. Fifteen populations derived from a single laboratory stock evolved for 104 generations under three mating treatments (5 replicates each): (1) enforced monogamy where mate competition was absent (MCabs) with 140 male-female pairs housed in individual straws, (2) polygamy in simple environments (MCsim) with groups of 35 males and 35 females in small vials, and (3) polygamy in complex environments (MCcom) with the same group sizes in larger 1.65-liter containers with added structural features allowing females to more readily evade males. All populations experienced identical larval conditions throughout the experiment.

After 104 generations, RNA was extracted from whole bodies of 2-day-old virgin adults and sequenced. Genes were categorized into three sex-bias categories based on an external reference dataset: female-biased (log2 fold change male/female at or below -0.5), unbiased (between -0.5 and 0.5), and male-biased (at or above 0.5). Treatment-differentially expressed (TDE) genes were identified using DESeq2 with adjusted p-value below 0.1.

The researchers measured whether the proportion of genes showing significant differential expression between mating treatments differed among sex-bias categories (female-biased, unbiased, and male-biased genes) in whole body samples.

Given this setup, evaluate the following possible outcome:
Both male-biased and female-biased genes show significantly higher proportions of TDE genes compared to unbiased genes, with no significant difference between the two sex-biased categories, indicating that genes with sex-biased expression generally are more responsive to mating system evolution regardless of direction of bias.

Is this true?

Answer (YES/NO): NO